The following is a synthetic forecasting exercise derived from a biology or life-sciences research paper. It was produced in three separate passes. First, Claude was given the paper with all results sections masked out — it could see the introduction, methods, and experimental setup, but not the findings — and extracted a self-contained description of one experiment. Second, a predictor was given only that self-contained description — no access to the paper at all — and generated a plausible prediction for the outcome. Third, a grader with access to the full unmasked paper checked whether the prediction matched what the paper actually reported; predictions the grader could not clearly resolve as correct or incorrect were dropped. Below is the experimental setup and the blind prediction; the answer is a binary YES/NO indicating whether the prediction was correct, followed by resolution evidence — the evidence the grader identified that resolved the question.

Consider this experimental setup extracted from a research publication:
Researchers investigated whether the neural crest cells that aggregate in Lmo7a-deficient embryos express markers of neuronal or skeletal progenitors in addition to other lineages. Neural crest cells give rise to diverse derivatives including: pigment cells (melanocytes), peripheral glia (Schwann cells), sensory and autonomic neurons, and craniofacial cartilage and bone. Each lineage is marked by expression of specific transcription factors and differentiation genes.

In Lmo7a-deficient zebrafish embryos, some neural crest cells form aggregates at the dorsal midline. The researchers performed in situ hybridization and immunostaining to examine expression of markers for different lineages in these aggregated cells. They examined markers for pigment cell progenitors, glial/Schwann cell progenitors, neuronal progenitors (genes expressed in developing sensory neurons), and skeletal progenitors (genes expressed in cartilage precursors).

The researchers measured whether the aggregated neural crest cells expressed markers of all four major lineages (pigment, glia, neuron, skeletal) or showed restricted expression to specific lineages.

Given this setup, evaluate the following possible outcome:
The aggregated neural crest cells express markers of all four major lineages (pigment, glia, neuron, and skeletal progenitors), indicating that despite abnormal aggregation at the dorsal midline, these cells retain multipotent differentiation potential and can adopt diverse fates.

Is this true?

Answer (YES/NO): NO